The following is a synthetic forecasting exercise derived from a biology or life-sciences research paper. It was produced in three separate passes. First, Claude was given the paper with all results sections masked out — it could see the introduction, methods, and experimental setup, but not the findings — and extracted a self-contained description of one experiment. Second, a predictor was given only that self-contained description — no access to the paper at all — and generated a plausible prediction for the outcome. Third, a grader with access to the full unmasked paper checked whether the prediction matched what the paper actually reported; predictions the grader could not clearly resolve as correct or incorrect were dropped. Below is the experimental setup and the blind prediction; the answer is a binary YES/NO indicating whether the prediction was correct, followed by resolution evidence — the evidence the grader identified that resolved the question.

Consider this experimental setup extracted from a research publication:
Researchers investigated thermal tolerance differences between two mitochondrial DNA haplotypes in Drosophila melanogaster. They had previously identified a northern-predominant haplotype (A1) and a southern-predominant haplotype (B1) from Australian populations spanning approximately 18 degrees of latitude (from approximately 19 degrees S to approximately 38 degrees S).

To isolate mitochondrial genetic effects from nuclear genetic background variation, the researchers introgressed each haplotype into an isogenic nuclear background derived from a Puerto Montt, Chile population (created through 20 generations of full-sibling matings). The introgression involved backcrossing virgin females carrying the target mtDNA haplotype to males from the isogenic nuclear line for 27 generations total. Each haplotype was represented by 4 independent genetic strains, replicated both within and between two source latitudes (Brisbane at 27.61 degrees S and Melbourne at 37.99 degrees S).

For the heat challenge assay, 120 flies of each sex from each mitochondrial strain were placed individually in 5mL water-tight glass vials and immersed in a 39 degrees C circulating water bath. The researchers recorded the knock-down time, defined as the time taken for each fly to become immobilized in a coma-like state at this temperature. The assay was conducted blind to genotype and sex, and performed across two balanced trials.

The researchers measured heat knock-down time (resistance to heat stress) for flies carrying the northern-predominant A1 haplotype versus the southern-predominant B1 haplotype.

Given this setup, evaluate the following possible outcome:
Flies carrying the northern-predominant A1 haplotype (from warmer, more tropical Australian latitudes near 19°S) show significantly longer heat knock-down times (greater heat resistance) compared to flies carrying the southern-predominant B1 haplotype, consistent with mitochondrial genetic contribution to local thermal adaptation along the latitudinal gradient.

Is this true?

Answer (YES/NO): YES